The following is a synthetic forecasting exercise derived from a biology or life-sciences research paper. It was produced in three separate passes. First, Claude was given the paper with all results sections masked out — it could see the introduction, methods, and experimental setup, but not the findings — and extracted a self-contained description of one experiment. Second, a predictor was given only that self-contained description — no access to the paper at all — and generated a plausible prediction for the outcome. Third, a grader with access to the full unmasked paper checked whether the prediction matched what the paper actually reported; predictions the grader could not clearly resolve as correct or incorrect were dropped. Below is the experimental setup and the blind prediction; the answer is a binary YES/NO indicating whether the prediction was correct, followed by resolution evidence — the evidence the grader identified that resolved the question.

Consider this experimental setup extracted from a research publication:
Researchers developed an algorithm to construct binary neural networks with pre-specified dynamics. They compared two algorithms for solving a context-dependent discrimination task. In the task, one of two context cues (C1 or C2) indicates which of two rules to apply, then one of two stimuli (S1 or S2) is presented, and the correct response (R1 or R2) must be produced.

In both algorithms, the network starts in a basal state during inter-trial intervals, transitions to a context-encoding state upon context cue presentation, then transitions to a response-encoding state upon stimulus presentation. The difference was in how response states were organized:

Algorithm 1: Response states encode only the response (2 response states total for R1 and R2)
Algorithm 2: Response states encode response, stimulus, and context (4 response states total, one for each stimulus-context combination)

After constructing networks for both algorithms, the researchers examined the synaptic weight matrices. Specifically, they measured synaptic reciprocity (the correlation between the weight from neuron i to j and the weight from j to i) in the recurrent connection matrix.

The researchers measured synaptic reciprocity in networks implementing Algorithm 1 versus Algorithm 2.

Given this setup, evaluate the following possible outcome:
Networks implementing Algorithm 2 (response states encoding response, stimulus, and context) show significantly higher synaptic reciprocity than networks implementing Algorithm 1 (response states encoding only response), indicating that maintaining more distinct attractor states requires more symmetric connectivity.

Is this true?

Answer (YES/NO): YES